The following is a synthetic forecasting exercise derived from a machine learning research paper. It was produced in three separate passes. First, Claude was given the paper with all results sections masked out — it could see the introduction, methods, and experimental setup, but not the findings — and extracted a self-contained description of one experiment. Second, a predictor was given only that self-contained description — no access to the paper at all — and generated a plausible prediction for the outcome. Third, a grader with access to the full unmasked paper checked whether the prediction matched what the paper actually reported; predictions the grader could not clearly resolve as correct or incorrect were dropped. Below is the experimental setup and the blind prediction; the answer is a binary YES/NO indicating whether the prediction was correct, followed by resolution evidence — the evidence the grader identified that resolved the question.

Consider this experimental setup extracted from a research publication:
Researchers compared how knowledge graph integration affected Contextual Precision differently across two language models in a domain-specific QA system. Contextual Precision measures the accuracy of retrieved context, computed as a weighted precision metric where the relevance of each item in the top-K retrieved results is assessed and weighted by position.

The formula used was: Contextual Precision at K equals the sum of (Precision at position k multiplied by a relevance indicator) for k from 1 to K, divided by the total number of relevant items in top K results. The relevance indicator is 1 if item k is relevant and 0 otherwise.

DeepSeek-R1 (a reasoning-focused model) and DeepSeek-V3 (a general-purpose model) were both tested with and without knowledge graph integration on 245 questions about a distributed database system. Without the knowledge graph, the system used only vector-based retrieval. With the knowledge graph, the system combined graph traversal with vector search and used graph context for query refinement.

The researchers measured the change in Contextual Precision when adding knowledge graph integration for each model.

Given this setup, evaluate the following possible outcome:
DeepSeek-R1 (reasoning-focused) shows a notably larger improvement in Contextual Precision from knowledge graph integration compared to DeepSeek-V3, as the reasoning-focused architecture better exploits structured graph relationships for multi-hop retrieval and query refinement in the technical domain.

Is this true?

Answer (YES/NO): NO